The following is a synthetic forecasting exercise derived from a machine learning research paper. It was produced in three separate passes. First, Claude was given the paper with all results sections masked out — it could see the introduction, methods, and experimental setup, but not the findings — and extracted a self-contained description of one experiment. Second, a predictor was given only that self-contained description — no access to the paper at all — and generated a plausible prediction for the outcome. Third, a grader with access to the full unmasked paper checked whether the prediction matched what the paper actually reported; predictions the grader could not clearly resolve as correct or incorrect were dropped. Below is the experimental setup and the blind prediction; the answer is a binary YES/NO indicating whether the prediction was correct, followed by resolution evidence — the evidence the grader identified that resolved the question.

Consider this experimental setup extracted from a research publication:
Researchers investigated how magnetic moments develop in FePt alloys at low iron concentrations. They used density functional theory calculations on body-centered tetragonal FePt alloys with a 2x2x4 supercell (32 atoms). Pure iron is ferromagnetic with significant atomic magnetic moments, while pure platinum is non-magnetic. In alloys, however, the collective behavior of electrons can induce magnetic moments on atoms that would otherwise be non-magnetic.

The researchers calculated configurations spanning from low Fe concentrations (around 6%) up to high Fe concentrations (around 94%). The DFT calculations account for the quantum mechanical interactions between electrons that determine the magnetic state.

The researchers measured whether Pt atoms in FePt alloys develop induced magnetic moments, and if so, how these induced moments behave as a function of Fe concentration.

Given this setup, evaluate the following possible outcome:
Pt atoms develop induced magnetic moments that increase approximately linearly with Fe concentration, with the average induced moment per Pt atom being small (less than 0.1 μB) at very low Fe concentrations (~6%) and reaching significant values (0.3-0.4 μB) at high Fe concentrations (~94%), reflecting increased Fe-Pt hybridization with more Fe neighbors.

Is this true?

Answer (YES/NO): NO